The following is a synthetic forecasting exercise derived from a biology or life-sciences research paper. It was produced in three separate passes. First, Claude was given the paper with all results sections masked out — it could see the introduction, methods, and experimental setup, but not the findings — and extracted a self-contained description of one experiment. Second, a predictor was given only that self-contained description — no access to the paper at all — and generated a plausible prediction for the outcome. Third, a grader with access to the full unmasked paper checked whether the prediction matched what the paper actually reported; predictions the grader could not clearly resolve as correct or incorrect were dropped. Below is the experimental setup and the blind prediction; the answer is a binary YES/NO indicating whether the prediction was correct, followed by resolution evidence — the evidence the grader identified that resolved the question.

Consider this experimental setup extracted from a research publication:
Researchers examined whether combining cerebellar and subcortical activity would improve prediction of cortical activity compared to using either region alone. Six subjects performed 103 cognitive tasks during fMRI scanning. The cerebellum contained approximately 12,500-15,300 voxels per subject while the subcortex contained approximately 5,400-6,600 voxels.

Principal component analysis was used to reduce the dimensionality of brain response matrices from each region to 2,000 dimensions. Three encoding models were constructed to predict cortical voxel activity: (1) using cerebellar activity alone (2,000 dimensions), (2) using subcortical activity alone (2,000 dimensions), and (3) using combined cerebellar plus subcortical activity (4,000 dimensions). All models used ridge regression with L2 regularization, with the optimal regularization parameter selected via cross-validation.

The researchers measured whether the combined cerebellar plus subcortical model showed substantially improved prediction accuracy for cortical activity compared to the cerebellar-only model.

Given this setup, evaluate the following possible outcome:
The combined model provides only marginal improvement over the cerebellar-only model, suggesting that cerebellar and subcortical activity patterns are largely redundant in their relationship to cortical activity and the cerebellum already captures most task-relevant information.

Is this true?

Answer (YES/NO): YES